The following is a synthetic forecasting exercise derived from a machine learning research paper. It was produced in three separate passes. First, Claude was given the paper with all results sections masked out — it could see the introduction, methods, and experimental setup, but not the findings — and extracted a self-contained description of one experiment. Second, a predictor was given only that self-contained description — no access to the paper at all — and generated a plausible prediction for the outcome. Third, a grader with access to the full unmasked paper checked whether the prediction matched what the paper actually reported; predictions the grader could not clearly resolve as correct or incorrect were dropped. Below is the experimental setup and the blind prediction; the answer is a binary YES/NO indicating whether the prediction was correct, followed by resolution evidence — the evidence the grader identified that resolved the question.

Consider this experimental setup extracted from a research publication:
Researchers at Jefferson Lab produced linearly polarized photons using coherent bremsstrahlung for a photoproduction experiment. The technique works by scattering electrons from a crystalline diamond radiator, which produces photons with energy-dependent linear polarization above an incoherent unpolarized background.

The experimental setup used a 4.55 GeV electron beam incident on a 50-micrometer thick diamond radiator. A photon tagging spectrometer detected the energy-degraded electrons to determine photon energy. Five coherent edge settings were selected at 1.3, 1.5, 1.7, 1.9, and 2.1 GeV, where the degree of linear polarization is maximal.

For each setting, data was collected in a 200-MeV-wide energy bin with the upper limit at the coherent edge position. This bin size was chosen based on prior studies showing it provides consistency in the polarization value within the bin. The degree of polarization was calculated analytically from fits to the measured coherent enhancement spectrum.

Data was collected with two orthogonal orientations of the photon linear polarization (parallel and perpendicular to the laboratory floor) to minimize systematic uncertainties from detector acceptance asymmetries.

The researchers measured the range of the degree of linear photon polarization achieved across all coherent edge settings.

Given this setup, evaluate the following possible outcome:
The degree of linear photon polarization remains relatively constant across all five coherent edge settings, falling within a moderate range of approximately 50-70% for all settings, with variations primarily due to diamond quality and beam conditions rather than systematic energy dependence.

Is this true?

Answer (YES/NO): NO